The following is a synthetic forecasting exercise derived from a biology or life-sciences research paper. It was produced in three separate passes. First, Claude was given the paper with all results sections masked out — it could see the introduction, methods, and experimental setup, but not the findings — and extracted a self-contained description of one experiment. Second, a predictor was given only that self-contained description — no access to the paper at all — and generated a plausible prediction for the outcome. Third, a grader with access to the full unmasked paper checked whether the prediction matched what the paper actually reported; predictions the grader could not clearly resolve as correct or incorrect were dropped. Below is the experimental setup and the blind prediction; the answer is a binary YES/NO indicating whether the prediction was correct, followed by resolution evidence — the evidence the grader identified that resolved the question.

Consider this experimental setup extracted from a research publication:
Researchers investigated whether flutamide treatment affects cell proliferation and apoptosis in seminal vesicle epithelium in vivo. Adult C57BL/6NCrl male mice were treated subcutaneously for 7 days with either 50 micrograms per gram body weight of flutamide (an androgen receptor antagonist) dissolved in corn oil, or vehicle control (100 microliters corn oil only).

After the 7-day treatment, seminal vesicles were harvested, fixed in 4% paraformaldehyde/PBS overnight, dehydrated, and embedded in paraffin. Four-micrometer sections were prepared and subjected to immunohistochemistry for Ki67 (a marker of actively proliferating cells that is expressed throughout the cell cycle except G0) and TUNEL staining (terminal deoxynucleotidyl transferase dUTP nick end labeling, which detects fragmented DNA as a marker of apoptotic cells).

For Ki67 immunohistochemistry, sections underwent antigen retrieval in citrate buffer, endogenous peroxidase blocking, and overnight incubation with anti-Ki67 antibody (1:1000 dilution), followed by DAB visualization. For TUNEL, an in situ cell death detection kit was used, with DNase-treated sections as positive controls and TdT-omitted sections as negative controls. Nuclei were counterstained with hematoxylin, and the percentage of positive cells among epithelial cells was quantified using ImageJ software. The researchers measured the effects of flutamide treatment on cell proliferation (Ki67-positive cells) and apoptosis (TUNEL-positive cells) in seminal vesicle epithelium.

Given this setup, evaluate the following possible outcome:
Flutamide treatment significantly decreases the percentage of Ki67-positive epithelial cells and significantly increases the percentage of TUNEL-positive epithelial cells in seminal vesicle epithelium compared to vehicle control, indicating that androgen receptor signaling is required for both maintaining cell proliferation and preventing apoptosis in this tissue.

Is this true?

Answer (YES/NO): NO